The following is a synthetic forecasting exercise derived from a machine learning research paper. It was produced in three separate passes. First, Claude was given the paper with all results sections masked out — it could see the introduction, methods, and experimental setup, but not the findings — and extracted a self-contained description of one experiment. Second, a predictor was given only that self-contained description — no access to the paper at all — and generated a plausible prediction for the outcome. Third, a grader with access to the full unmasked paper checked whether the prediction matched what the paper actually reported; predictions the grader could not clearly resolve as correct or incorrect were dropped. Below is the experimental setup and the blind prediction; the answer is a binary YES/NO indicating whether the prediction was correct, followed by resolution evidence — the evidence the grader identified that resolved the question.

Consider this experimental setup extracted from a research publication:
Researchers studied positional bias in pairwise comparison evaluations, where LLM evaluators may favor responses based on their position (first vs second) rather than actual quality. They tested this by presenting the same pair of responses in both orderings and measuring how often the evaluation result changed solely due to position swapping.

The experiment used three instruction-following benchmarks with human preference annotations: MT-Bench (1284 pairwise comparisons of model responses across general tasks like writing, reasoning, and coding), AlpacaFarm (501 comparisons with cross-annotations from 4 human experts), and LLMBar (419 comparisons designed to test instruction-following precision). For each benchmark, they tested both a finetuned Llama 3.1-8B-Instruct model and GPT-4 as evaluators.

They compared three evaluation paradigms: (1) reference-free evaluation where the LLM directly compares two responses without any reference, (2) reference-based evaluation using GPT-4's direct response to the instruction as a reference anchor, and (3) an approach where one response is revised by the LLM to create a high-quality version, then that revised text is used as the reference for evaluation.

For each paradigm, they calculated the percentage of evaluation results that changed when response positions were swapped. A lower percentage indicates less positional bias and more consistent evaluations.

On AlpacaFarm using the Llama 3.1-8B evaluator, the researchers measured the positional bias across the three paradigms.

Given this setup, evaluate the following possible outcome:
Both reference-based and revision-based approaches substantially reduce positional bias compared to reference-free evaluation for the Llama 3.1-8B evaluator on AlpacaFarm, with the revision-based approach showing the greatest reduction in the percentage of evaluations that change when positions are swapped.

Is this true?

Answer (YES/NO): YES